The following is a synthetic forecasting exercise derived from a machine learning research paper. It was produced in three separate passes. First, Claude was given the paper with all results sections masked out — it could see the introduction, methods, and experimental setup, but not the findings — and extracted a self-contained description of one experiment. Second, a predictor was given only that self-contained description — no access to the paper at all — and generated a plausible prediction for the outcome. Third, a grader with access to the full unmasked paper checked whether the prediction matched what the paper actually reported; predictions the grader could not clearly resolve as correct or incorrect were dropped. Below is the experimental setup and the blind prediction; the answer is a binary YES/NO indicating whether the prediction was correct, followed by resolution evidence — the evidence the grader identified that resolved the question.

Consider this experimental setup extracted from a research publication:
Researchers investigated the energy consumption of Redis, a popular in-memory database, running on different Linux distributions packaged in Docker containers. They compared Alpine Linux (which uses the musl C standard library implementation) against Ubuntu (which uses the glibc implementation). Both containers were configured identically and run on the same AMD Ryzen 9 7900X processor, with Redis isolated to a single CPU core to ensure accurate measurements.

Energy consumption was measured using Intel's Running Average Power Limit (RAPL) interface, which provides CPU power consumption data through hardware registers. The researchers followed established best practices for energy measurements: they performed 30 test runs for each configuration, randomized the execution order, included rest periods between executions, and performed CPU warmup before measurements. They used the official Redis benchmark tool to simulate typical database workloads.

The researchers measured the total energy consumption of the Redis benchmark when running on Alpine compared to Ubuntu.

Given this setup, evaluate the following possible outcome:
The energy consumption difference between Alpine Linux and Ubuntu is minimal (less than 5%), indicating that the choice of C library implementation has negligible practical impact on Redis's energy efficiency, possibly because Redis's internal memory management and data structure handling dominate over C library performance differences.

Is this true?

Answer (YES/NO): NO